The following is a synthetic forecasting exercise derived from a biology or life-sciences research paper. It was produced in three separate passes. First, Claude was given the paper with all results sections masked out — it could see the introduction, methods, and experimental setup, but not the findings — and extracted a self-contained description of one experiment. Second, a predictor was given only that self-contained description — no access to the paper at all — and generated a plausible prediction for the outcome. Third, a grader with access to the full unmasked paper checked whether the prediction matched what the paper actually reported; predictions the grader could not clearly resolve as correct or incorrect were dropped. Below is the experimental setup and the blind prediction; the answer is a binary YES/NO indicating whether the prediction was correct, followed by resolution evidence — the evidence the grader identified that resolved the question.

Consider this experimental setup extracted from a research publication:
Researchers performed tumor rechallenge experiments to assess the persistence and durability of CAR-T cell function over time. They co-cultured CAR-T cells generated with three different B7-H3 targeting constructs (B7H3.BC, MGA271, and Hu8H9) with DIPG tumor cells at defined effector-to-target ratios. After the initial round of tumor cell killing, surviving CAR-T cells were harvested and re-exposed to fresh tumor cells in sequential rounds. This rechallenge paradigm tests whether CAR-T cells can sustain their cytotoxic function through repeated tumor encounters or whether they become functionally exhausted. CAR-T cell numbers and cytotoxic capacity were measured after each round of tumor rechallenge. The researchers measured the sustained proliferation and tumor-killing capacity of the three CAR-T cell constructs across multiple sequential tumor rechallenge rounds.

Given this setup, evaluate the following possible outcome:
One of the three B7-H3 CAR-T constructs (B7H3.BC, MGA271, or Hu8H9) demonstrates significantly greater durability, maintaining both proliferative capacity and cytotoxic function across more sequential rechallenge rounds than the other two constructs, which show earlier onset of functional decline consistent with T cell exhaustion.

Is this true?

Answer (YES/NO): YES